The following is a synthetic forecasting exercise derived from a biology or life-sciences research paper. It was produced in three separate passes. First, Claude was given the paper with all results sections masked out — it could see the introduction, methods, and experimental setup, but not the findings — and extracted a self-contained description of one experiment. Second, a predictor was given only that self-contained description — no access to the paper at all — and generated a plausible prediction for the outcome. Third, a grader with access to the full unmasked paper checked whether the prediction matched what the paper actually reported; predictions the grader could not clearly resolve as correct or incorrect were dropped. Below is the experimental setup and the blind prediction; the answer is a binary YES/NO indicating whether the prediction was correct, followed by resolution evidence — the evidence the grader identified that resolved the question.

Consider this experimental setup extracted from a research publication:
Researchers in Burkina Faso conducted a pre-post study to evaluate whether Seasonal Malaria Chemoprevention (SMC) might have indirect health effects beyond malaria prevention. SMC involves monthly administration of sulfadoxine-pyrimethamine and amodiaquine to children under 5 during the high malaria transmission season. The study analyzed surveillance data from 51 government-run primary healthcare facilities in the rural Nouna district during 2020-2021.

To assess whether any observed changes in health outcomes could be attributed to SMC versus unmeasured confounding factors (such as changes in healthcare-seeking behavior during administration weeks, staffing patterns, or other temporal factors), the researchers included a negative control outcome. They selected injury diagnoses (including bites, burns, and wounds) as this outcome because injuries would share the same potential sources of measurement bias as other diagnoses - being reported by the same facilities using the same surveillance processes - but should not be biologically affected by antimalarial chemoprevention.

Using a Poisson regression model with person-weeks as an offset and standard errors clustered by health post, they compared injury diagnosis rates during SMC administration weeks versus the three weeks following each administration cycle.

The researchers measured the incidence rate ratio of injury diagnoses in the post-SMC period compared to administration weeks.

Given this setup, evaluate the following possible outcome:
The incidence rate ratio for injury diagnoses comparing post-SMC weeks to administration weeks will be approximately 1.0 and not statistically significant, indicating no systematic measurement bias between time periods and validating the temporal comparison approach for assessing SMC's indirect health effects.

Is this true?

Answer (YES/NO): YES